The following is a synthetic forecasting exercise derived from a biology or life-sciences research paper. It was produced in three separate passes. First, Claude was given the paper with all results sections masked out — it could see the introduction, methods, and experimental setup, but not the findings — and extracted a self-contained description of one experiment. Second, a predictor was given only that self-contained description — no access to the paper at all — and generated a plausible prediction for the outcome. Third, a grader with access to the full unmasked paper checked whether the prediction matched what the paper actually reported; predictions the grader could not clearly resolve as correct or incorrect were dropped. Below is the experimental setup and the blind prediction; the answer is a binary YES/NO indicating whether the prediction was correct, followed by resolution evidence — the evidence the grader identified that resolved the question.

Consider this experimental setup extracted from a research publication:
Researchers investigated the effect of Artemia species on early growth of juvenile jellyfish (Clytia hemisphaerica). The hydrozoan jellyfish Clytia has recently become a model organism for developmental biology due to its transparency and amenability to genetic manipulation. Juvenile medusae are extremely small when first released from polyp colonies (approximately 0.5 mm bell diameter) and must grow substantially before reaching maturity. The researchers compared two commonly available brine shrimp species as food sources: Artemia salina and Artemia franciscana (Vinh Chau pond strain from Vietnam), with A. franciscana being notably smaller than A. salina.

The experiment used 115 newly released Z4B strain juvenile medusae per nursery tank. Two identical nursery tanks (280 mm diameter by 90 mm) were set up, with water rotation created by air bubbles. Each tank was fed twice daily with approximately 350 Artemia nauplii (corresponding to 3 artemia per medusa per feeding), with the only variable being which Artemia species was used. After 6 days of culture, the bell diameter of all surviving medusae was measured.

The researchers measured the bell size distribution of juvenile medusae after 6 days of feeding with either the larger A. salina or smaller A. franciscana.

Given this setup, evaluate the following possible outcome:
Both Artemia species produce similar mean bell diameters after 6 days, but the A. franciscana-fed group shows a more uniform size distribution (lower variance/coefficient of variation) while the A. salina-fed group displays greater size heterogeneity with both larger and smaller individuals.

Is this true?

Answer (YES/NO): NO